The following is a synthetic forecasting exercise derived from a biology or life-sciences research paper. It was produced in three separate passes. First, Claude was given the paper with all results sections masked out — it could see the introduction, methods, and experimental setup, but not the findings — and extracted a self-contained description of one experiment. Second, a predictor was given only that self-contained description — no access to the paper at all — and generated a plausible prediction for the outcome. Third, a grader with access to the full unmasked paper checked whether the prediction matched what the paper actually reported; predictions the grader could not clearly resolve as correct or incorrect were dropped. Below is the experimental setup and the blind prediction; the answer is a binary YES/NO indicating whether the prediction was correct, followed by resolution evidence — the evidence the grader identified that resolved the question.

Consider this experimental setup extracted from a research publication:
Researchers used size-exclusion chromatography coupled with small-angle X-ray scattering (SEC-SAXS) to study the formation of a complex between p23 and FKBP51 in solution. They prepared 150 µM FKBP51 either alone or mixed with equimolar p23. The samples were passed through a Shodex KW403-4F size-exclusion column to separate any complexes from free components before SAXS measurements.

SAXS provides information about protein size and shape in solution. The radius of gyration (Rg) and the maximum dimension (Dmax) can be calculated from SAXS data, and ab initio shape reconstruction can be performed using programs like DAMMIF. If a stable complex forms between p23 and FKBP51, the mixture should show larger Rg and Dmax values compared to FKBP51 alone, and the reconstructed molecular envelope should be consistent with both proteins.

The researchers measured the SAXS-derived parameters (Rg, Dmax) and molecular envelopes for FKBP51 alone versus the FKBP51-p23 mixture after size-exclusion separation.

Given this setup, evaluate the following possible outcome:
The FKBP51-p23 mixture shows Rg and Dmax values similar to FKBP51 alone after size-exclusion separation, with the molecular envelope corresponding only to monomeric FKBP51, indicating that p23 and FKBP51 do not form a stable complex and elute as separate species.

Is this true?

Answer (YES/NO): NO